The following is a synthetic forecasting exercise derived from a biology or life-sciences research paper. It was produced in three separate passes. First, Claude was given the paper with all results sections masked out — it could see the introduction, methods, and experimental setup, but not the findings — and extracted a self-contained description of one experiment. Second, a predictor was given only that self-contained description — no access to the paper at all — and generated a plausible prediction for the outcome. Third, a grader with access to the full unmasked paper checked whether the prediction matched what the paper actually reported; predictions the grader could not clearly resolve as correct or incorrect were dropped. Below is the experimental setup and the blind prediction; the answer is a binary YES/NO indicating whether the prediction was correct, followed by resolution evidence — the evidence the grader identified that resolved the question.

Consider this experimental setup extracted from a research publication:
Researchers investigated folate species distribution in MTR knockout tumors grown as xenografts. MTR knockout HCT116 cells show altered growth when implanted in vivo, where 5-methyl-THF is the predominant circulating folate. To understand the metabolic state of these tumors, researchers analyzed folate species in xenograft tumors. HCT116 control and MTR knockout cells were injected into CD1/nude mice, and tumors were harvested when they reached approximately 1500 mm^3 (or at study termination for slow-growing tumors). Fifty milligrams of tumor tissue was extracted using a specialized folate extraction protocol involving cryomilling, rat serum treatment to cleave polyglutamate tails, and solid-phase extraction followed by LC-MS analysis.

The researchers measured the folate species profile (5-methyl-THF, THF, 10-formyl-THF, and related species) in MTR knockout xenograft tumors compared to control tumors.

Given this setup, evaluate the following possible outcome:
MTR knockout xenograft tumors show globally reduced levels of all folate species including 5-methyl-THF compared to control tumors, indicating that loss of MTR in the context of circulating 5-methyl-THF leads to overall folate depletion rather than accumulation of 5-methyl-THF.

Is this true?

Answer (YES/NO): NO